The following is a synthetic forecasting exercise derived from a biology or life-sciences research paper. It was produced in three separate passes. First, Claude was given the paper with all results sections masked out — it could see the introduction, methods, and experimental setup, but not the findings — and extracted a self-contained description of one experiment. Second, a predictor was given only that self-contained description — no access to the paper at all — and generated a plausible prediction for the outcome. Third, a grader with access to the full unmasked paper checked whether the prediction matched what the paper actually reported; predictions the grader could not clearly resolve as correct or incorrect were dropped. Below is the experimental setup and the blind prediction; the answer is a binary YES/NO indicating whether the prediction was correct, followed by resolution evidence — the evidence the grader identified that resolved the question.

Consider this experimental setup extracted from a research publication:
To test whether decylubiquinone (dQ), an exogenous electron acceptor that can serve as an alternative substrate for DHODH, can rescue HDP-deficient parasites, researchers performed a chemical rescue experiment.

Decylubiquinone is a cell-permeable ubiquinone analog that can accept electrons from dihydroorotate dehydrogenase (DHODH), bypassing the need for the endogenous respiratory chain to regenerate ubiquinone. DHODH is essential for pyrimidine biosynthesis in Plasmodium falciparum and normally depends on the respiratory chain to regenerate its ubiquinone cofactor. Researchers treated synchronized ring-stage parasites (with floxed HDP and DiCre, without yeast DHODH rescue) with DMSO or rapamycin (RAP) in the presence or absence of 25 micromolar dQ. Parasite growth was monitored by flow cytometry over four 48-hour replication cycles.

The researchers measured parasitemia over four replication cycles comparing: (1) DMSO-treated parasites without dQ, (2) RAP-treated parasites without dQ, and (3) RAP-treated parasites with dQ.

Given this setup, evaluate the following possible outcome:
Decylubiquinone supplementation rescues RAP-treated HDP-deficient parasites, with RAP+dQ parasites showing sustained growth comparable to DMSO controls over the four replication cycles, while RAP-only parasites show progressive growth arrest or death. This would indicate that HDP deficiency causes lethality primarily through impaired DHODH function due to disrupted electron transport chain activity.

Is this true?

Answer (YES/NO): YES